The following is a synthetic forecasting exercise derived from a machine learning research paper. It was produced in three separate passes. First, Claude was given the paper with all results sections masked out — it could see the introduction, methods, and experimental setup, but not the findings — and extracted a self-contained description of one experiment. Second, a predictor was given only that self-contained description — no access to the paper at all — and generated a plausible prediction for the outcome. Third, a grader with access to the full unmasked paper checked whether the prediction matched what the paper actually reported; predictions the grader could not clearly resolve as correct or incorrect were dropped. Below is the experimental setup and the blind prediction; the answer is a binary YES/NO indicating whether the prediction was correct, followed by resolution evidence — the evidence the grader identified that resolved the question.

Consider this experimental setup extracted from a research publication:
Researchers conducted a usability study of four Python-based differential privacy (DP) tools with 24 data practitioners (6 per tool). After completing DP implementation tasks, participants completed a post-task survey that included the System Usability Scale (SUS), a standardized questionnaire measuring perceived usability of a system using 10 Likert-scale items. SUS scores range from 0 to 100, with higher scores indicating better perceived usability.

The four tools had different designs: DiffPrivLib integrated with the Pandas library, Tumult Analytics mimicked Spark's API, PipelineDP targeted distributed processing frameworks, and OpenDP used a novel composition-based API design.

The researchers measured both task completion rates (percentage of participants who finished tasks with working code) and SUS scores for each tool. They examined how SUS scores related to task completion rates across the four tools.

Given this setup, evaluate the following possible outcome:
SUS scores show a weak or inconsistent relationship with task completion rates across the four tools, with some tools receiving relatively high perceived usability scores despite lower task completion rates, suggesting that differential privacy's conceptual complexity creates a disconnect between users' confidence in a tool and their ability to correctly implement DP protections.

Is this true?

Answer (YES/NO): NO